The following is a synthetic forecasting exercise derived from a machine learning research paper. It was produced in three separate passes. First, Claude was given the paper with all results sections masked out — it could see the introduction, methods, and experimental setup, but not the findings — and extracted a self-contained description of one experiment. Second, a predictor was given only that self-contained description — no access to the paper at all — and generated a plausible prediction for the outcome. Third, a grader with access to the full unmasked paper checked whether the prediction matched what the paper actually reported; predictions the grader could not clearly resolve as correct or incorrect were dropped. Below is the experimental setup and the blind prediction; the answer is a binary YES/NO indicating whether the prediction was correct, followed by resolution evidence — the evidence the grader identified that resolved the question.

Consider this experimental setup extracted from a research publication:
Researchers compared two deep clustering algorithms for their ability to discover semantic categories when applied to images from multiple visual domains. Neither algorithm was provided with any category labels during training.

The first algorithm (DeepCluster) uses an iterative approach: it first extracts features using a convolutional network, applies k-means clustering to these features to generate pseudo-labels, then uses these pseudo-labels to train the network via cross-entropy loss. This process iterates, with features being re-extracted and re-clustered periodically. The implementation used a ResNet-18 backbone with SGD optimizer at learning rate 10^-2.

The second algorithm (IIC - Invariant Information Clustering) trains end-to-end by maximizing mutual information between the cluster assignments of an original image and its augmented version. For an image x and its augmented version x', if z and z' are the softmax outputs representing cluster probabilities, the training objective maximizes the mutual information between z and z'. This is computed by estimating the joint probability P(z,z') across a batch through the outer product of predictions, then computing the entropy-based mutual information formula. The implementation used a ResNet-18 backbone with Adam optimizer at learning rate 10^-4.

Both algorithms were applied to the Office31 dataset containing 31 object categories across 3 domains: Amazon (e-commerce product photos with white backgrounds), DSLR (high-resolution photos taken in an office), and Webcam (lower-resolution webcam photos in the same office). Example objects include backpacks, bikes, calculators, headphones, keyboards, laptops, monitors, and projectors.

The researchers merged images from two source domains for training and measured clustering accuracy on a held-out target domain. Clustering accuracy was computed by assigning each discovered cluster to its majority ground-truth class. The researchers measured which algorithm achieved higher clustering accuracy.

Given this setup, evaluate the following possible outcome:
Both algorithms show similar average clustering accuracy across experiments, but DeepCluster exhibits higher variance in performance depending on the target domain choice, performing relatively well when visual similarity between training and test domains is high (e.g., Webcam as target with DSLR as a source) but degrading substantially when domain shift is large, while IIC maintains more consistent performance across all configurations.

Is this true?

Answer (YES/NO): NO